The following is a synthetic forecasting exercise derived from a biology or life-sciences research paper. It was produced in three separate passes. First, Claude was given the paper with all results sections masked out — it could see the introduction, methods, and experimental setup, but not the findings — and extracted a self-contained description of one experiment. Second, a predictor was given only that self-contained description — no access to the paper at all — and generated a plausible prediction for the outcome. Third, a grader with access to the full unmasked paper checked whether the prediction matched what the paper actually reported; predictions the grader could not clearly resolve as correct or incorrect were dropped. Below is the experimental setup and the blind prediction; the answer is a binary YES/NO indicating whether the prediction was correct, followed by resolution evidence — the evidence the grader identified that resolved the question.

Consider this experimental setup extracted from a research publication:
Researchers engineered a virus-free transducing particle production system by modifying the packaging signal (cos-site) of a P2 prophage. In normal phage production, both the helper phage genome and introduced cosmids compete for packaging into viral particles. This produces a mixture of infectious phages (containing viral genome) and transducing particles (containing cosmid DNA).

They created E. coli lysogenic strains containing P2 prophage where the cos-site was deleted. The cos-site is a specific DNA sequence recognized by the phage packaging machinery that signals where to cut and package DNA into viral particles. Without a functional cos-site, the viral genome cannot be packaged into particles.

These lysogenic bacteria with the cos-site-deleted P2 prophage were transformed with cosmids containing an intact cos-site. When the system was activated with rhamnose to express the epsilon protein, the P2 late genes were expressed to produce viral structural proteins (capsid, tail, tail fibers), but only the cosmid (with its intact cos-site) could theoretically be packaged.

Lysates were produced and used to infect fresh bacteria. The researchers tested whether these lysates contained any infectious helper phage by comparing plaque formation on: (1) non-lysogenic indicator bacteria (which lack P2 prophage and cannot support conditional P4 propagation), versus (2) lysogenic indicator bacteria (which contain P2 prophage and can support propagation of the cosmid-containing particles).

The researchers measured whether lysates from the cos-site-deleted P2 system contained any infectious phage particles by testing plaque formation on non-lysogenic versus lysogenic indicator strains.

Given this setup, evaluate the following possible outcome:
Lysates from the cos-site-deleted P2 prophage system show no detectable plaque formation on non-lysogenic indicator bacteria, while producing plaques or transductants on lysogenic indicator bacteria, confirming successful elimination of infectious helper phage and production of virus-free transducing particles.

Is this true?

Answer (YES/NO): YES